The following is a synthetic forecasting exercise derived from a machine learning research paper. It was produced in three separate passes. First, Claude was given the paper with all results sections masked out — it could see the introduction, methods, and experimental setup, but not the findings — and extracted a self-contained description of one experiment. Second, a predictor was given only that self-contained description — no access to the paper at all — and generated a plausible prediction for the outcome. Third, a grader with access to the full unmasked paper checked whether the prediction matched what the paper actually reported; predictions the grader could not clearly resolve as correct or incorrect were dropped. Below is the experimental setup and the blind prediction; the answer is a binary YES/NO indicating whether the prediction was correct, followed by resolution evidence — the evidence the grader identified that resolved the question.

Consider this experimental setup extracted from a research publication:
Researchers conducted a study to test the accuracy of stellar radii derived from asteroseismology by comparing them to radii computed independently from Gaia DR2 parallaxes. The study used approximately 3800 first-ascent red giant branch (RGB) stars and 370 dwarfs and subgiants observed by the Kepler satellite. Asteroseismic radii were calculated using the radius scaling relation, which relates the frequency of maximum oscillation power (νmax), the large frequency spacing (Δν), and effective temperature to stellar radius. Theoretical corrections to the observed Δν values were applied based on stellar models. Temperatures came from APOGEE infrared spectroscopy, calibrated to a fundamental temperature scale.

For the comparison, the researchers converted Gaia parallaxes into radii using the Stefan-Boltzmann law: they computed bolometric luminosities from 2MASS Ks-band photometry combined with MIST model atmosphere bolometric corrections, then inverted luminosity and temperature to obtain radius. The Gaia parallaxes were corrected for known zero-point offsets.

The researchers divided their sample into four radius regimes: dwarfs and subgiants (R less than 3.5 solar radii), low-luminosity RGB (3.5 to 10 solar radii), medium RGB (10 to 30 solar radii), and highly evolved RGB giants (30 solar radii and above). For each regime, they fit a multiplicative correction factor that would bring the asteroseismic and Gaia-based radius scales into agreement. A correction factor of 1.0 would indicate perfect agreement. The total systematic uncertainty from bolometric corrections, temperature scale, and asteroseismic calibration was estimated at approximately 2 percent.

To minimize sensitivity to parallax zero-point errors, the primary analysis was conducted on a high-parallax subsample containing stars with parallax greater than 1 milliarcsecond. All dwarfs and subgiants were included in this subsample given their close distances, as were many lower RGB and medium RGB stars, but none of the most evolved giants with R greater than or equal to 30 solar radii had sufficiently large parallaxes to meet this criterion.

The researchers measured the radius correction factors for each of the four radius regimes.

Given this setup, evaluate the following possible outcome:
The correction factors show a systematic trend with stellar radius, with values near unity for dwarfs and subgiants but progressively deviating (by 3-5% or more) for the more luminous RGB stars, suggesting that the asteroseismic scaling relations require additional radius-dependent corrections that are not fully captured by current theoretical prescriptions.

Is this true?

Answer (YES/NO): NO